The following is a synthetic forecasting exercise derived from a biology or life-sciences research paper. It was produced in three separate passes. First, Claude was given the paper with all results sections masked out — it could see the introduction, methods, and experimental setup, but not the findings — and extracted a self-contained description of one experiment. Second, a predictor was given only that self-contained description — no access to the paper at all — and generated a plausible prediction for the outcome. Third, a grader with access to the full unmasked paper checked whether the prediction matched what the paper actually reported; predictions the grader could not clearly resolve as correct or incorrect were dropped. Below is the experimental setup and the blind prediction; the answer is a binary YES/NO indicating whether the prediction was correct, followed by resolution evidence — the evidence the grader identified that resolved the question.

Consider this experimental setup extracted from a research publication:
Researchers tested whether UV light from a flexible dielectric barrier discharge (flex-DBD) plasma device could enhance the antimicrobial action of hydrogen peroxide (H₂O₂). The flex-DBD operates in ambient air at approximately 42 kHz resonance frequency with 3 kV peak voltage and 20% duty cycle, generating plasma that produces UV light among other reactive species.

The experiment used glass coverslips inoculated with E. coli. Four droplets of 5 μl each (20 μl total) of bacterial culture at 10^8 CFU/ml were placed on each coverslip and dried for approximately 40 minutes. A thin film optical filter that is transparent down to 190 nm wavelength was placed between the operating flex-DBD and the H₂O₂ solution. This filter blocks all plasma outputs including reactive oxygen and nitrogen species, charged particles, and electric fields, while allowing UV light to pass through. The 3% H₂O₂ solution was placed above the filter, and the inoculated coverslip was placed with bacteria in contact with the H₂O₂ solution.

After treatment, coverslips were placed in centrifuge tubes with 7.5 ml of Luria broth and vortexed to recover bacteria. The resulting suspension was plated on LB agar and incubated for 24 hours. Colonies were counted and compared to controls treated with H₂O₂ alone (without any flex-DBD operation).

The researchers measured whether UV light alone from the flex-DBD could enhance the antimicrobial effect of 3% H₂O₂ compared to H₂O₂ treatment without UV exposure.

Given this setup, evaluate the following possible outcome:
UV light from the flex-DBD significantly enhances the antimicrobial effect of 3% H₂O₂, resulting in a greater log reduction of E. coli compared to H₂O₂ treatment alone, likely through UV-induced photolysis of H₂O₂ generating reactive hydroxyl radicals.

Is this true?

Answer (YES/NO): NO